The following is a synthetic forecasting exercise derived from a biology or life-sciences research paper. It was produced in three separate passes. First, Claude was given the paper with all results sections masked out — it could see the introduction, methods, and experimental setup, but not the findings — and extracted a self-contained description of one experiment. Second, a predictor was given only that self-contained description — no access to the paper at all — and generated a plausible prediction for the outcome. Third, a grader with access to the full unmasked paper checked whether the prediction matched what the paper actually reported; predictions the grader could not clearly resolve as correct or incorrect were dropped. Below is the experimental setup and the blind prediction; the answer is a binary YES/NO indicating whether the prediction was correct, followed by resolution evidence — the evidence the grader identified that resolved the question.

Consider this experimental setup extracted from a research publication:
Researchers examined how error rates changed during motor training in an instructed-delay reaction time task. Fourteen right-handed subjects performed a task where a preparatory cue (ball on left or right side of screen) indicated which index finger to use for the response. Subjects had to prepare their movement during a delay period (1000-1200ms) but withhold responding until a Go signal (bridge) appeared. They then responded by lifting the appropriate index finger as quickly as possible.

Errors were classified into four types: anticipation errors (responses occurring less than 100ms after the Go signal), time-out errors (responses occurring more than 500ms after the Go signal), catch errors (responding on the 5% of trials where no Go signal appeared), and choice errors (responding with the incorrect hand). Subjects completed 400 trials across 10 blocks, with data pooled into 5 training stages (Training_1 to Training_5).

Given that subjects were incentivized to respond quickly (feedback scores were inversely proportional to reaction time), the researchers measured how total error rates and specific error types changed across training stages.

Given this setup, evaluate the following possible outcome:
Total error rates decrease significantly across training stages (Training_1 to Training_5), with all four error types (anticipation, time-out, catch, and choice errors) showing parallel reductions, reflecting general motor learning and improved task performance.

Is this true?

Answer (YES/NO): NO